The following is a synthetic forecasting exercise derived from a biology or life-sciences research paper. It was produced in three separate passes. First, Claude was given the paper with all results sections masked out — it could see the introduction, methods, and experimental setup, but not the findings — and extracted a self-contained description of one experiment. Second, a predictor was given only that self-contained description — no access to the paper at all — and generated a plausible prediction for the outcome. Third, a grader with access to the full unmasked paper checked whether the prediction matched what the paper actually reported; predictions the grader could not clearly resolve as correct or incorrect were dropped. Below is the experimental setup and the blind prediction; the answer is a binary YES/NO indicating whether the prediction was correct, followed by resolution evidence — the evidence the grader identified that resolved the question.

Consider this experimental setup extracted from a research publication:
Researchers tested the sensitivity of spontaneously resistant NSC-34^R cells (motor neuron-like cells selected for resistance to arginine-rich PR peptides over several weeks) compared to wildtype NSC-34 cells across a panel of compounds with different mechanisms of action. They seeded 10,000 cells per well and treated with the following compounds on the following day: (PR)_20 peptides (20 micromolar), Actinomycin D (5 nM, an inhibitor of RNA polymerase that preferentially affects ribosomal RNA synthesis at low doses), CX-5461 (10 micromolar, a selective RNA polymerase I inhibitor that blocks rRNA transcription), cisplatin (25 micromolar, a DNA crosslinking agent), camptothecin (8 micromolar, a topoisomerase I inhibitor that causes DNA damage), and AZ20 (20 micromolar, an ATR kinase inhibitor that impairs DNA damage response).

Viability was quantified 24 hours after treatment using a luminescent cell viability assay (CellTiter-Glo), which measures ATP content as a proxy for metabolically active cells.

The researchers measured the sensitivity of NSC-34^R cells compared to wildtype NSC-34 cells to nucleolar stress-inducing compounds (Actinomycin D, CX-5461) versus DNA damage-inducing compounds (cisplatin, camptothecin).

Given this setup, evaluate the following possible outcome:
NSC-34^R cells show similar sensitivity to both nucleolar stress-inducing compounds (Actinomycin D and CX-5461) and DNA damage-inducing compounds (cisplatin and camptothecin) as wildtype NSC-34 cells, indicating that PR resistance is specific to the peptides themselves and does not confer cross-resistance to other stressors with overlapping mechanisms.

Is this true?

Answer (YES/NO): NO